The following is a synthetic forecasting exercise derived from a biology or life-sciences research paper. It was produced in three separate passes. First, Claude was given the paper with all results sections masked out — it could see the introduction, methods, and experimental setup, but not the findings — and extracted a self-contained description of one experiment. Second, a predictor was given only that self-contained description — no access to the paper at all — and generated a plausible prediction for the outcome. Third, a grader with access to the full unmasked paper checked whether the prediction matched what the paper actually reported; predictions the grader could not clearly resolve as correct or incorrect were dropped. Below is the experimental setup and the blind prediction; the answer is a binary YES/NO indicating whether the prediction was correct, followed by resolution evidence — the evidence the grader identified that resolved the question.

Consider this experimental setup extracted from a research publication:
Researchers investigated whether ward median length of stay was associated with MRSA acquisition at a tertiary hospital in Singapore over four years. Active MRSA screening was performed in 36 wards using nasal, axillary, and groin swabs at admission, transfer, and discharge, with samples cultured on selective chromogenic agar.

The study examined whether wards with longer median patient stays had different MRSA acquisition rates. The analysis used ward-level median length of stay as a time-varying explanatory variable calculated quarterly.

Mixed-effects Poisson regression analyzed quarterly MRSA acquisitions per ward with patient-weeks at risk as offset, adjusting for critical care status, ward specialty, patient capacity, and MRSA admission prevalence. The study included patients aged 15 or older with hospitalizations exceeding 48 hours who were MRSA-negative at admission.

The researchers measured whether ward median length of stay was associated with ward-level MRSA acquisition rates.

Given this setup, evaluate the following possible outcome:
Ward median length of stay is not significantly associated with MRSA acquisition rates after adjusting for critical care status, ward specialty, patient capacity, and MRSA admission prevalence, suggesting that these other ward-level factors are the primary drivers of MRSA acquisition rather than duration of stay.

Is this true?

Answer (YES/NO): NO